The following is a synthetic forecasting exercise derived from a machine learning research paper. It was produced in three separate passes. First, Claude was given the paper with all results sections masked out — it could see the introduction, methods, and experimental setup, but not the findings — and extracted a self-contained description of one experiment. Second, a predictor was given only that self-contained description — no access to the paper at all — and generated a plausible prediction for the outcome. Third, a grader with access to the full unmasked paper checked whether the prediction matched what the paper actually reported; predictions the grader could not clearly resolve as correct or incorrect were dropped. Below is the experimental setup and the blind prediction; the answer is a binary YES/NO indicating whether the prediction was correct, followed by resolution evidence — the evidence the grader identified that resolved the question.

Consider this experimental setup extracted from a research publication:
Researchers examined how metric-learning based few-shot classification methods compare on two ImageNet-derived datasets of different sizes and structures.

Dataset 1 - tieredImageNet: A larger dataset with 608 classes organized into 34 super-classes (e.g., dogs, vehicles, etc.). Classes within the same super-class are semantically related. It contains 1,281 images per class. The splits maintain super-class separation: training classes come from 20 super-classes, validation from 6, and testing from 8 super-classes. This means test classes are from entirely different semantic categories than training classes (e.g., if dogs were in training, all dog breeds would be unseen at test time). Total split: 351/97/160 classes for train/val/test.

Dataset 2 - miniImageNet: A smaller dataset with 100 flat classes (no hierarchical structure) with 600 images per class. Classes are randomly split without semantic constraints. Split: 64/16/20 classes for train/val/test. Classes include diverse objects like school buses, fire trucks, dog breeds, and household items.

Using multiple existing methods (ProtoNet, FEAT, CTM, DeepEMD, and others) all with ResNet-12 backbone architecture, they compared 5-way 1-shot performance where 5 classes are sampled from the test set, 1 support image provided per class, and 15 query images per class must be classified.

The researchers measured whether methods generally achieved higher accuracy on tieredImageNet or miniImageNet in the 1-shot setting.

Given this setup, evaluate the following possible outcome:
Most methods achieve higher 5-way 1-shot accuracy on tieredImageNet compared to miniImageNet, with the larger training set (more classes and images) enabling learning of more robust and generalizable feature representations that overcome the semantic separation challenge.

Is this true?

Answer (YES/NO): YES